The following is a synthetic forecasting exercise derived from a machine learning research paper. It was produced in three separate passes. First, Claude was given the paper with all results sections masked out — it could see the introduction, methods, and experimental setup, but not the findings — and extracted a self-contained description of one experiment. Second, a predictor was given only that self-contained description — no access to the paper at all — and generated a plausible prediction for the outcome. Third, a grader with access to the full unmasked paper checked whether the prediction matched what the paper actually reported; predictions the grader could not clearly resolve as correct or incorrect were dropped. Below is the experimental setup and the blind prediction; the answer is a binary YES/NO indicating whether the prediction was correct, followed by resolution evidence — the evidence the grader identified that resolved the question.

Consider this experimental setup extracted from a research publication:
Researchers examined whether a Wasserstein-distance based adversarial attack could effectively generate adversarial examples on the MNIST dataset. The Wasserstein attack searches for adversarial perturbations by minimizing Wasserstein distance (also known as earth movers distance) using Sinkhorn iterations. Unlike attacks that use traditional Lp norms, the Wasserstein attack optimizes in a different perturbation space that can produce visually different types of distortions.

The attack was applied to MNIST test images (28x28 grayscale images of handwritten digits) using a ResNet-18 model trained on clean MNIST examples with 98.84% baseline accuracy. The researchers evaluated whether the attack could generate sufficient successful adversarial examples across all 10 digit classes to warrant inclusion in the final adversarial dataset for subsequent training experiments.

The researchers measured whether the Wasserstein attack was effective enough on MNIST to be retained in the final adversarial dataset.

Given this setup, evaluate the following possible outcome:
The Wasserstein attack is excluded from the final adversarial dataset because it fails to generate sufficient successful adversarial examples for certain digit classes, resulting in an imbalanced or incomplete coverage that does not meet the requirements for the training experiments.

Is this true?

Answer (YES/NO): YES